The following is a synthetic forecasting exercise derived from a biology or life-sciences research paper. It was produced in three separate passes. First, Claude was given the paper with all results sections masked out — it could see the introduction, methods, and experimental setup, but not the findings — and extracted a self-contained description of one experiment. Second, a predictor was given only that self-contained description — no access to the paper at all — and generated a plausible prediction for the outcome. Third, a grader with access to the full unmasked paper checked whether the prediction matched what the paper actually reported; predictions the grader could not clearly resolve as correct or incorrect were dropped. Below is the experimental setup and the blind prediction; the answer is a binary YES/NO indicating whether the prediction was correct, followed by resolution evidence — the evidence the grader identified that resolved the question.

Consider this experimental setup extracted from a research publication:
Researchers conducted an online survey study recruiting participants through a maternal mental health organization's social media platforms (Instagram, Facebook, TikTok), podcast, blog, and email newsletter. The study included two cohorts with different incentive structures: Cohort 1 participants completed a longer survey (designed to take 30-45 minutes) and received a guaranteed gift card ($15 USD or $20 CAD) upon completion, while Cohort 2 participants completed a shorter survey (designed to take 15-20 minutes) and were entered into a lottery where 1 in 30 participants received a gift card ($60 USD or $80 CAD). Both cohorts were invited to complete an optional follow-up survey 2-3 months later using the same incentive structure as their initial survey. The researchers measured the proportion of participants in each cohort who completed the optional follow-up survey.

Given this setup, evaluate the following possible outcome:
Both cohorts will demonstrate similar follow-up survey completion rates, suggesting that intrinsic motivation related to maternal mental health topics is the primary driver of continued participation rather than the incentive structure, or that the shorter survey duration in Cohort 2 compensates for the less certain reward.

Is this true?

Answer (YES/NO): NO